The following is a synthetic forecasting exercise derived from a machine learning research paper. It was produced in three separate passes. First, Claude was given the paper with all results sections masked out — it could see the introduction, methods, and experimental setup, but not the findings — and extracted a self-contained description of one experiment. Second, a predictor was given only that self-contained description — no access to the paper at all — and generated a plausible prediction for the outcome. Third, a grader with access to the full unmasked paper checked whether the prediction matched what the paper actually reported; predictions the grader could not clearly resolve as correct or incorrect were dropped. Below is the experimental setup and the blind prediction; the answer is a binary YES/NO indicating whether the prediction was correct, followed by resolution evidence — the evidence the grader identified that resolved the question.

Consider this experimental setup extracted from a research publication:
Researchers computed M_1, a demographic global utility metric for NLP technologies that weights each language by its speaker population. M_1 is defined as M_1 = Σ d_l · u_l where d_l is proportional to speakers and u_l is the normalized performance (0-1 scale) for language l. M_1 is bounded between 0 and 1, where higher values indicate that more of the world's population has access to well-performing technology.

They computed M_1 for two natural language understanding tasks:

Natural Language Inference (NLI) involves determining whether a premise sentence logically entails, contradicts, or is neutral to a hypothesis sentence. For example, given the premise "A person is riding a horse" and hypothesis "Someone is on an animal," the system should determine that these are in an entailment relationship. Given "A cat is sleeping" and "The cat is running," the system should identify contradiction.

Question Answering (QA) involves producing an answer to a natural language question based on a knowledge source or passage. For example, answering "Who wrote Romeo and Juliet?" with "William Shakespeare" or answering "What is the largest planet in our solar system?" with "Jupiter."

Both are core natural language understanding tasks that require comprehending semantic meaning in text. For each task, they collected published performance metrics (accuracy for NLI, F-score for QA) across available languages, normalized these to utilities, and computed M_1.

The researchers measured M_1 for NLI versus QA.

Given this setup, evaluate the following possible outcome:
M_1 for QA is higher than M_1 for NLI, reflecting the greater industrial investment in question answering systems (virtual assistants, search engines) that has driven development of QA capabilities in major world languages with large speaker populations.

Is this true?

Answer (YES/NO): NO